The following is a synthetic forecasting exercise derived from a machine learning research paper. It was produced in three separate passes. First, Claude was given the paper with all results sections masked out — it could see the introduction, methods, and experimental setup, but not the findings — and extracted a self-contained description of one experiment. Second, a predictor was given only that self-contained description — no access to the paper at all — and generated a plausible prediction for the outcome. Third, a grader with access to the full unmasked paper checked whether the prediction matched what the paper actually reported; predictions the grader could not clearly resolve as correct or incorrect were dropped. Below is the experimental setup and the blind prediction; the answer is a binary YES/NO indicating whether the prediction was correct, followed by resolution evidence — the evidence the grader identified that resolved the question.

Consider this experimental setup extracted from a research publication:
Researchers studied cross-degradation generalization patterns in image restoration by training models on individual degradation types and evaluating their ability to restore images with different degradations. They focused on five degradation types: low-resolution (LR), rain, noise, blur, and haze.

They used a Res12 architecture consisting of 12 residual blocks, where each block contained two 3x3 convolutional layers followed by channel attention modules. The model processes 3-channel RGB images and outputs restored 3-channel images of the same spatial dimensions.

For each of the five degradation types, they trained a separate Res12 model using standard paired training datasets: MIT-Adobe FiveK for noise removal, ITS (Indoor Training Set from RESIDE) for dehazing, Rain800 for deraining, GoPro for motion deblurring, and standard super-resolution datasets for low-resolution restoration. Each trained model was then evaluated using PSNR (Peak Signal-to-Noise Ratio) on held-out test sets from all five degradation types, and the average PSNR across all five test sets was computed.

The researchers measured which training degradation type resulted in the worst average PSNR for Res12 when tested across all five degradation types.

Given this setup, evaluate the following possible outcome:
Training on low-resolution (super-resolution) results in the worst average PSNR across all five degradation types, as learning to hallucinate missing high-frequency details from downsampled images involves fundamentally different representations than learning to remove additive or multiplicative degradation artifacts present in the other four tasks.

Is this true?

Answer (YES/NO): NO